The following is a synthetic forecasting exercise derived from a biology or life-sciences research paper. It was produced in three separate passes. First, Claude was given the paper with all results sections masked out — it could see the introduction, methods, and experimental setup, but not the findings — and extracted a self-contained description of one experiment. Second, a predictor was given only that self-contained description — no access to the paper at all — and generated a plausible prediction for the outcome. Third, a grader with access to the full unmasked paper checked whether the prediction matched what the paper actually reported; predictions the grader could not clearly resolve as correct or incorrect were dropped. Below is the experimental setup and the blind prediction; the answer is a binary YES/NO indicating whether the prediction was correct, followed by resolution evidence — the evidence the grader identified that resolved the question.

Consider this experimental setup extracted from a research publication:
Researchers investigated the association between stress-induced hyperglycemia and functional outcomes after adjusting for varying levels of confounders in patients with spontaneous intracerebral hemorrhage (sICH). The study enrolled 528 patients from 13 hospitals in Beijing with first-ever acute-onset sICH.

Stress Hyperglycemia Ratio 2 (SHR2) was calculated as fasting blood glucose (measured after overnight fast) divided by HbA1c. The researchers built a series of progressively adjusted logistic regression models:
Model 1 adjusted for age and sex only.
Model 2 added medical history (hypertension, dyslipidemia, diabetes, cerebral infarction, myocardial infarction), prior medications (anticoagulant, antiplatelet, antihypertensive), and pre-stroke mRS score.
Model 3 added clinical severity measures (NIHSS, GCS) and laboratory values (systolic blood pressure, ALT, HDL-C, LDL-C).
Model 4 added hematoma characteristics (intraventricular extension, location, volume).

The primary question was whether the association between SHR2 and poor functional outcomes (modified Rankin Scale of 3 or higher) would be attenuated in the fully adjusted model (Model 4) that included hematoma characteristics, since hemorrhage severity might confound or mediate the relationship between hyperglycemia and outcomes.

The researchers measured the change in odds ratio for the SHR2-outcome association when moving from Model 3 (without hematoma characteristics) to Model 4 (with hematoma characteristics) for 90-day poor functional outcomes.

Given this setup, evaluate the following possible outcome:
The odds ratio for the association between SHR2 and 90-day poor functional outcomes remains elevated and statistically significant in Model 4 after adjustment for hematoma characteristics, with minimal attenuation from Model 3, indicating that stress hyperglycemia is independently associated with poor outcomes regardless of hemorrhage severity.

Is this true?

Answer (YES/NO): YES